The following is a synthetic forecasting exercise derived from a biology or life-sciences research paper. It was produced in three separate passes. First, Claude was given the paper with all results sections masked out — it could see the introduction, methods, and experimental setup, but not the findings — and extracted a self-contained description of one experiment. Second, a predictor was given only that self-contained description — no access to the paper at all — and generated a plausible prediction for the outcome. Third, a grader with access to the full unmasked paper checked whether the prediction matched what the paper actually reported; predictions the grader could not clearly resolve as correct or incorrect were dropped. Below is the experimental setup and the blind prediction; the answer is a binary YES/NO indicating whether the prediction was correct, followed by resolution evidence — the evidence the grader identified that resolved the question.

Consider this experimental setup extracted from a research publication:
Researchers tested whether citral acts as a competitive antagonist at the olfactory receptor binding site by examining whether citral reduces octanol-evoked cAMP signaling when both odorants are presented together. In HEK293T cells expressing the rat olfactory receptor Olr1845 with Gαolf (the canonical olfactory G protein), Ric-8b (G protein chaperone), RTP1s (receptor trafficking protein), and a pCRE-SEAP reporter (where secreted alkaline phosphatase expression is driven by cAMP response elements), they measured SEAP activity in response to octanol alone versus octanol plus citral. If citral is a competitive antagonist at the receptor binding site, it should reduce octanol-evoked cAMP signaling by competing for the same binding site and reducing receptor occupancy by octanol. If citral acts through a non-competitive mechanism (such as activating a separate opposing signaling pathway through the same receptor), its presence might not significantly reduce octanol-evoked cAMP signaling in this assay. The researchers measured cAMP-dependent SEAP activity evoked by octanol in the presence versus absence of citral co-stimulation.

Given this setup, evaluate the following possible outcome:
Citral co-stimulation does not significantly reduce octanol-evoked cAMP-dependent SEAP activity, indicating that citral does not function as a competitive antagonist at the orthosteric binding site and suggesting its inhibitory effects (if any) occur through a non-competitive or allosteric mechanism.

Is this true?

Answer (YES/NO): NO